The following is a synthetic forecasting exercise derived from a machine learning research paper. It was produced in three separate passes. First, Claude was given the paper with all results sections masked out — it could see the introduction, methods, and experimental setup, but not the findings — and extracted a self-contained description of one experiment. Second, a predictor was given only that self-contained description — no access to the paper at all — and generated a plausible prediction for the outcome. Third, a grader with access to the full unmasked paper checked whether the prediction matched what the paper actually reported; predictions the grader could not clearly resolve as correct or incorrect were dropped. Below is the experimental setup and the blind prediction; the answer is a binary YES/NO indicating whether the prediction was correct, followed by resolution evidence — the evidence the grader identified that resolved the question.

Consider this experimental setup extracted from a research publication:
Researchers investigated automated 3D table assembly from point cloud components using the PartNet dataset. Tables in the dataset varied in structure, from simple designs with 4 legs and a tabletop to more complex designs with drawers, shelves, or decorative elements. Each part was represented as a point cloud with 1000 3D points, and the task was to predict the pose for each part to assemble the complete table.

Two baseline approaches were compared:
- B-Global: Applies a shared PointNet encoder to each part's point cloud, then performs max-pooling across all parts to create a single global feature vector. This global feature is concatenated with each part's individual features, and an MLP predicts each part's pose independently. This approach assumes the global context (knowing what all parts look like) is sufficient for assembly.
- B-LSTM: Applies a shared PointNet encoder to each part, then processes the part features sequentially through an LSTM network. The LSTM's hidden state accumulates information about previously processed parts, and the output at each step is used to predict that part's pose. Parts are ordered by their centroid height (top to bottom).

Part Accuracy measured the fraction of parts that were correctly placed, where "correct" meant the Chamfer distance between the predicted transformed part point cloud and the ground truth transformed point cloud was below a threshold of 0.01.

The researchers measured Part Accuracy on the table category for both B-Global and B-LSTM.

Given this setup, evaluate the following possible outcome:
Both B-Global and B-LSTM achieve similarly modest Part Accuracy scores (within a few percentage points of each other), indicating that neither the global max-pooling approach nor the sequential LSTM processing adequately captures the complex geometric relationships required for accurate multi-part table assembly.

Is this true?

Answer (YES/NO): NO